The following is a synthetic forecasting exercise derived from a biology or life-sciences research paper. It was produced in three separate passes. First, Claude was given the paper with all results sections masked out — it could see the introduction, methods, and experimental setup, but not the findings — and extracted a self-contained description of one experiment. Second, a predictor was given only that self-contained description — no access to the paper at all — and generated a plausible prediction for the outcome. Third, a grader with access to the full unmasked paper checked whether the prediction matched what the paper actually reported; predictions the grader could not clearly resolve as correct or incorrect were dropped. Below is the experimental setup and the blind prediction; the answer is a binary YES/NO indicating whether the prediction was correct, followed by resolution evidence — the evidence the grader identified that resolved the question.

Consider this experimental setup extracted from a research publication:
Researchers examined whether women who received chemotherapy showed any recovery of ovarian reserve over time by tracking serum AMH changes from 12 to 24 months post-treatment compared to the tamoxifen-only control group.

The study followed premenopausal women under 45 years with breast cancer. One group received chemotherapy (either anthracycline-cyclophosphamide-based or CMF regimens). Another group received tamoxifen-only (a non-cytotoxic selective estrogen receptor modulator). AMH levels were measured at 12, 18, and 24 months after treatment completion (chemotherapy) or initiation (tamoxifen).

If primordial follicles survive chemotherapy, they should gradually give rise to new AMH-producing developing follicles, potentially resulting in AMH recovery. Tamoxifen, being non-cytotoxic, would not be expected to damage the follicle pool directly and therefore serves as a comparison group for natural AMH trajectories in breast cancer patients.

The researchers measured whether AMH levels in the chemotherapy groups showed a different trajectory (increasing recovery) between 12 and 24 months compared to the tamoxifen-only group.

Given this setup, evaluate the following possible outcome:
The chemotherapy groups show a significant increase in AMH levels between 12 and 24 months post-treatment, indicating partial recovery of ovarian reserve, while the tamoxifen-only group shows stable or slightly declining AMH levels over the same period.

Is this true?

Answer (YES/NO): NO